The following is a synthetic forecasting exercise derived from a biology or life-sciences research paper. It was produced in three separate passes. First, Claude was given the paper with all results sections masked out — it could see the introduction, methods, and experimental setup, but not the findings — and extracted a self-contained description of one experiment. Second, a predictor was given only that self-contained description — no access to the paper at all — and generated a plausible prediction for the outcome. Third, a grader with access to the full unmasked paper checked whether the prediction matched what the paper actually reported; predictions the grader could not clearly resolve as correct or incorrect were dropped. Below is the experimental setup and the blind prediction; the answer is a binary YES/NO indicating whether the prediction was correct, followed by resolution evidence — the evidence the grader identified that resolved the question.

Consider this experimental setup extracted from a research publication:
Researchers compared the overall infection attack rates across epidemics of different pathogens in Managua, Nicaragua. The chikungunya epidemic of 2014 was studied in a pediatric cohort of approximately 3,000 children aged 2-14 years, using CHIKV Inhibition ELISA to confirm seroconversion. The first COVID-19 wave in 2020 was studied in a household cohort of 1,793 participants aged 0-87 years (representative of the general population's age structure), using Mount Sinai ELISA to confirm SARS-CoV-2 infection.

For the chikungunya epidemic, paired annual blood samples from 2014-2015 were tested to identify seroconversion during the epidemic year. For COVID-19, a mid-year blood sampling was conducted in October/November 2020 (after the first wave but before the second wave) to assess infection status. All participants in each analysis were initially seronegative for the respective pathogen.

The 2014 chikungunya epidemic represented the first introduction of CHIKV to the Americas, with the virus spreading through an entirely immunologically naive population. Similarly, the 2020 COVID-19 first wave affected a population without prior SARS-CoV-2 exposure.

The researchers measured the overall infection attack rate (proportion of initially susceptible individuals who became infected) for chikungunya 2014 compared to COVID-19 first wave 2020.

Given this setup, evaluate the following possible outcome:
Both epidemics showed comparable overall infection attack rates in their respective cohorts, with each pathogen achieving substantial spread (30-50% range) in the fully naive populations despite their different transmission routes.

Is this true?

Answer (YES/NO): NO